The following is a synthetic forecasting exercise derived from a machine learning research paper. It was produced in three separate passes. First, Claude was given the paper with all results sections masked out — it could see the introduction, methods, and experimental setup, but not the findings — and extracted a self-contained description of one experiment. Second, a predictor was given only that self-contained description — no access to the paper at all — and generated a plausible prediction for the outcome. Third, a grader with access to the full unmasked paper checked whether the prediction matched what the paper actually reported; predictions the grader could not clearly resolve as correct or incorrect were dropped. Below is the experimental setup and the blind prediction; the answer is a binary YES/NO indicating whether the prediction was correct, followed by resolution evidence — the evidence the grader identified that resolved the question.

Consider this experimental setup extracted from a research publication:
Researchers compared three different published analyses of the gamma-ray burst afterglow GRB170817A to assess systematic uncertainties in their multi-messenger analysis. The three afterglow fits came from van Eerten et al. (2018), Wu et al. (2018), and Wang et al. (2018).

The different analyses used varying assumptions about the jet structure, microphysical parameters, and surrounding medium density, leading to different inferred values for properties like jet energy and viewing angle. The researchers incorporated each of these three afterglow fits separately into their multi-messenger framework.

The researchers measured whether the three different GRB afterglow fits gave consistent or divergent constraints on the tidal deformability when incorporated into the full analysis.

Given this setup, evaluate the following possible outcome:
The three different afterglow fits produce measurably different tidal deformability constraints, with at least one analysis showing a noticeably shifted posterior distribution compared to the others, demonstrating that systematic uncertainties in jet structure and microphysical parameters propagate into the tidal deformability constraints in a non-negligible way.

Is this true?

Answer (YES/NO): NO